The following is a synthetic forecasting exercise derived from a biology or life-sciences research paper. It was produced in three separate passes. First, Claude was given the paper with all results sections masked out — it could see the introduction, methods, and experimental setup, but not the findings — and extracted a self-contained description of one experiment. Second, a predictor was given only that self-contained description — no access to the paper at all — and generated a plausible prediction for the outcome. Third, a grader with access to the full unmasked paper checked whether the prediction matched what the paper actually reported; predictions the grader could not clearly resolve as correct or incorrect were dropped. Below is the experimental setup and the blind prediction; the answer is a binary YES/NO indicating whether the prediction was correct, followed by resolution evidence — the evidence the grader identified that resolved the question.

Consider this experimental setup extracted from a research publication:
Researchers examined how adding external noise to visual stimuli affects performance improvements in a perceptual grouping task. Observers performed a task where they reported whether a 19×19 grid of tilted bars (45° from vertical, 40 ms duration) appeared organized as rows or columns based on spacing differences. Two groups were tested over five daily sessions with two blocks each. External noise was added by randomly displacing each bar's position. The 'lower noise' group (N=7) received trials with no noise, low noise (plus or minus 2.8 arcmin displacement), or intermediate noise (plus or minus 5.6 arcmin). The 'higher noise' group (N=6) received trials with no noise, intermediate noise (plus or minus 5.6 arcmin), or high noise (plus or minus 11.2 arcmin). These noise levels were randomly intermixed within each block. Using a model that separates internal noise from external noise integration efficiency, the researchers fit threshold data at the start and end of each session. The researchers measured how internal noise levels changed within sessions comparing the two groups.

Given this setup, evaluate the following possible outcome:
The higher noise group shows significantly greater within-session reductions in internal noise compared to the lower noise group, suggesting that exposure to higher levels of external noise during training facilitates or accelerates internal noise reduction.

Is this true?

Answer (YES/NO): NO